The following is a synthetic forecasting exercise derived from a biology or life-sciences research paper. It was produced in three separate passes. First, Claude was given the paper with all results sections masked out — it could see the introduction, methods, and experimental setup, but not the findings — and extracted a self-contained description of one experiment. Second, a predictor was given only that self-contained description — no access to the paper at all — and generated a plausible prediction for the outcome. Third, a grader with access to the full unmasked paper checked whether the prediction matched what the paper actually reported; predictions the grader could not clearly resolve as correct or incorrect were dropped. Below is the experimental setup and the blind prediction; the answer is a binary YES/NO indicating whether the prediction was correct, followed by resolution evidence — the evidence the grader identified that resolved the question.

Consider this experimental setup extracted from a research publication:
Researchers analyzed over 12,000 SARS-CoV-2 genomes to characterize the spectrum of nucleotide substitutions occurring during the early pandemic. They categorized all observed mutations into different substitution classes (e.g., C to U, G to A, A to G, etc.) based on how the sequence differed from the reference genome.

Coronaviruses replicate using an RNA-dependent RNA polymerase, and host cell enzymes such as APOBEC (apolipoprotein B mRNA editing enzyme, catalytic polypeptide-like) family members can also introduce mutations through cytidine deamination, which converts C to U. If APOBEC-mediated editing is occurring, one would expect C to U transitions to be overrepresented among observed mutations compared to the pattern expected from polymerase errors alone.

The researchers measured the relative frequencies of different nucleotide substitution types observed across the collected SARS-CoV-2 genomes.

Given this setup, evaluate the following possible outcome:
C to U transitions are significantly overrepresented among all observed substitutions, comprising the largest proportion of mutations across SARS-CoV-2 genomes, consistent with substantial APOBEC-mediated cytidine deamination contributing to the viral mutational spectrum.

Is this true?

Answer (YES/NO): YES